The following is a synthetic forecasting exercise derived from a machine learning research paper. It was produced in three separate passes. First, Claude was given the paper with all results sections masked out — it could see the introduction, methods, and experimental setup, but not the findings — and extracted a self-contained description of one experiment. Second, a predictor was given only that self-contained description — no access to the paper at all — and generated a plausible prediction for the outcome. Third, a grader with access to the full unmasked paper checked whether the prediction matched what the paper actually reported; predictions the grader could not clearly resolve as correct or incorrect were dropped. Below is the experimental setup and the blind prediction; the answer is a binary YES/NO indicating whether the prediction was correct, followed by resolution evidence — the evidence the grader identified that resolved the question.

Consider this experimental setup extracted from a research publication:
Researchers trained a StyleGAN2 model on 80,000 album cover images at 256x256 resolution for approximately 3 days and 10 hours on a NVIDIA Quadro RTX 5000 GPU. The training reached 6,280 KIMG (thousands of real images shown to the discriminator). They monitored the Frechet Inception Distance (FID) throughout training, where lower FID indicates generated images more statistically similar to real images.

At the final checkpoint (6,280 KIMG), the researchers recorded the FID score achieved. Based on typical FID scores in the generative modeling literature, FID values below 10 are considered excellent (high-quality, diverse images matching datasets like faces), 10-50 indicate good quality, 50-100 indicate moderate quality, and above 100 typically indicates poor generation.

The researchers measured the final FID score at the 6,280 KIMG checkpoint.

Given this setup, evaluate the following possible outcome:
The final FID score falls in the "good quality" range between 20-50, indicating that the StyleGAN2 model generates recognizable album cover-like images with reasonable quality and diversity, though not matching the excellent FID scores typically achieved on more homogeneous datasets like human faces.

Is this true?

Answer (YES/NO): YES